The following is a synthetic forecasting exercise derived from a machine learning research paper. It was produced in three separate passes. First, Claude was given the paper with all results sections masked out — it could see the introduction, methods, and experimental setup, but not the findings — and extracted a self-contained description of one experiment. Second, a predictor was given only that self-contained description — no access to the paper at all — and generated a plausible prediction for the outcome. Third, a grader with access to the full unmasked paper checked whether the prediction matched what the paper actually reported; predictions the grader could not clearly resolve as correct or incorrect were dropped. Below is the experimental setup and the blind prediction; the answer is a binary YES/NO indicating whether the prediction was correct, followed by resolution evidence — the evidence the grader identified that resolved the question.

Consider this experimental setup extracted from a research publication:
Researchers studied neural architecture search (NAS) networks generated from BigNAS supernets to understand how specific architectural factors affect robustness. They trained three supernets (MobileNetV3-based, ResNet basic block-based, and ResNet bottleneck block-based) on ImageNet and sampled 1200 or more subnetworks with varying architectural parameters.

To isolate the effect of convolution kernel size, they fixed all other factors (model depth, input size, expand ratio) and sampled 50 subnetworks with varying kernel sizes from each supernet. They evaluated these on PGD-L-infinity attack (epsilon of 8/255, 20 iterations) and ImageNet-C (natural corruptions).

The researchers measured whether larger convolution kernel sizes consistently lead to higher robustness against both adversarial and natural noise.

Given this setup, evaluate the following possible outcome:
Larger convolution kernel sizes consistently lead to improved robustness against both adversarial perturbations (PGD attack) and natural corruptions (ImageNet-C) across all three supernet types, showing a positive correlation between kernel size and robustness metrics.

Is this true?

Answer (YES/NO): NO